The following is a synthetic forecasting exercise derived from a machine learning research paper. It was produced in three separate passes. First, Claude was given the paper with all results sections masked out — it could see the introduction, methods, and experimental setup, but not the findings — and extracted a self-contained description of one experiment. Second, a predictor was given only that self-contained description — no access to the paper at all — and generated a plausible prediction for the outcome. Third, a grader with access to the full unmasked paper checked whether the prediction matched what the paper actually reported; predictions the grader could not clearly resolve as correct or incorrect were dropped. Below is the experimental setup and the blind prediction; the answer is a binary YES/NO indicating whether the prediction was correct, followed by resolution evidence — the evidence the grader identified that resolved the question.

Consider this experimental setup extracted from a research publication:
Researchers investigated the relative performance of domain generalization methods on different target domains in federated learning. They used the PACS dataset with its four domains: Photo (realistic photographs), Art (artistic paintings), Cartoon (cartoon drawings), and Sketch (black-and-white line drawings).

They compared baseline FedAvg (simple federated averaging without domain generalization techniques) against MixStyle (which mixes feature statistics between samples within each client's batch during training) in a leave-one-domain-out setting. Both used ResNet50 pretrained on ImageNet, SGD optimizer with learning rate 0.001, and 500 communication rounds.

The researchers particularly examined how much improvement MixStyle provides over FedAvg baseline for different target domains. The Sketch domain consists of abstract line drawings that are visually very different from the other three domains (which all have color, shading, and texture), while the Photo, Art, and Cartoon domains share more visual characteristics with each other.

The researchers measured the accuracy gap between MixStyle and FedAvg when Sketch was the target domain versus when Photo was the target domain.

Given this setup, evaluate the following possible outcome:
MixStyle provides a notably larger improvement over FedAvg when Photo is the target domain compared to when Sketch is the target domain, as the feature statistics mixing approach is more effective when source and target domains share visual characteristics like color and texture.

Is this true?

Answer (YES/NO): NO